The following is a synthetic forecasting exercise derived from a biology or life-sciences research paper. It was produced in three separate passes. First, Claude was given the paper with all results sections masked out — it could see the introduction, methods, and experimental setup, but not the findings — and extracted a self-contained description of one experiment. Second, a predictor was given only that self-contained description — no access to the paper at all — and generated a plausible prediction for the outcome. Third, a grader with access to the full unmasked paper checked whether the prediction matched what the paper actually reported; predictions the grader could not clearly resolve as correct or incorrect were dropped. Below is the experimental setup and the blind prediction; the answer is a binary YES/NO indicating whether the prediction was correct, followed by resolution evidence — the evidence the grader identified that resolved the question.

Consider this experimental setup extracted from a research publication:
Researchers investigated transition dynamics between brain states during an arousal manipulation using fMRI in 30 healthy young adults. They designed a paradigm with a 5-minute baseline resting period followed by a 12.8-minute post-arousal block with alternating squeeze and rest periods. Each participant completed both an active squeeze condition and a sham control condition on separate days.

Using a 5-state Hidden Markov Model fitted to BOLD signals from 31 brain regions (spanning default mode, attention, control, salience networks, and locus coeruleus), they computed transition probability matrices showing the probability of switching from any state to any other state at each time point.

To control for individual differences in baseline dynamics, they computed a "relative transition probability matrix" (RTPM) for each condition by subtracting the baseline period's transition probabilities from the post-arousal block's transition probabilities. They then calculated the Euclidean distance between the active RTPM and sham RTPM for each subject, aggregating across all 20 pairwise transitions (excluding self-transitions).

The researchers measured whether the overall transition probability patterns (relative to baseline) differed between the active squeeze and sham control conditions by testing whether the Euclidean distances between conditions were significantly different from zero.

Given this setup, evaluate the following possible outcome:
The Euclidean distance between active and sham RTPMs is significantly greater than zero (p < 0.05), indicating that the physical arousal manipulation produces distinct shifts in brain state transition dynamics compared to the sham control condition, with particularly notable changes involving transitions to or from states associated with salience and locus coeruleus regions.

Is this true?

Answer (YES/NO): YES